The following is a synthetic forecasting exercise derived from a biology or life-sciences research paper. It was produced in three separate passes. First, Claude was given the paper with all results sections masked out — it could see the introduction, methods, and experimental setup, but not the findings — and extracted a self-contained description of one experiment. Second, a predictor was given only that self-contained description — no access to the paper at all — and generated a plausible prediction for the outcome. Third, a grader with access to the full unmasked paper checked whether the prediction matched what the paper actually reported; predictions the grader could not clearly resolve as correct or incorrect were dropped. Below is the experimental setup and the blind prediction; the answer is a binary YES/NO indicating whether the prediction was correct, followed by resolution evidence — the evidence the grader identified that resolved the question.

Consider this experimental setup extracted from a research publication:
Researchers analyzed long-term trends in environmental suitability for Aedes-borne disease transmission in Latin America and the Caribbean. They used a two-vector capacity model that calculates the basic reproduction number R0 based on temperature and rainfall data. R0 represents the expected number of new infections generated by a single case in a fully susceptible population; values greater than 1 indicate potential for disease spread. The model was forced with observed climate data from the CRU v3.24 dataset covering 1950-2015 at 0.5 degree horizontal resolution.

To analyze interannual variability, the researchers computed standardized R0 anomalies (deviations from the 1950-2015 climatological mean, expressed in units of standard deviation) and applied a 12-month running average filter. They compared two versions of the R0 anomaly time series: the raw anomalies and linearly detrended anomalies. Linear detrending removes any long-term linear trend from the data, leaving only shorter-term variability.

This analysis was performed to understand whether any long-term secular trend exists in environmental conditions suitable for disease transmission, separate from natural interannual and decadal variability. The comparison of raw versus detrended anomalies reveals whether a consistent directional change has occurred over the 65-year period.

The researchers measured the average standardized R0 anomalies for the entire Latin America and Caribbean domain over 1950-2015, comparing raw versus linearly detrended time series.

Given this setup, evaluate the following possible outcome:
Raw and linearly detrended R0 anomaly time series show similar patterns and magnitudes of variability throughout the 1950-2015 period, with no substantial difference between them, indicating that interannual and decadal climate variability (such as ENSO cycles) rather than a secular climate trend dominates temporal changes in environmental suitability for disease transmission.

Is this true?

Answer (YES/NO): NO